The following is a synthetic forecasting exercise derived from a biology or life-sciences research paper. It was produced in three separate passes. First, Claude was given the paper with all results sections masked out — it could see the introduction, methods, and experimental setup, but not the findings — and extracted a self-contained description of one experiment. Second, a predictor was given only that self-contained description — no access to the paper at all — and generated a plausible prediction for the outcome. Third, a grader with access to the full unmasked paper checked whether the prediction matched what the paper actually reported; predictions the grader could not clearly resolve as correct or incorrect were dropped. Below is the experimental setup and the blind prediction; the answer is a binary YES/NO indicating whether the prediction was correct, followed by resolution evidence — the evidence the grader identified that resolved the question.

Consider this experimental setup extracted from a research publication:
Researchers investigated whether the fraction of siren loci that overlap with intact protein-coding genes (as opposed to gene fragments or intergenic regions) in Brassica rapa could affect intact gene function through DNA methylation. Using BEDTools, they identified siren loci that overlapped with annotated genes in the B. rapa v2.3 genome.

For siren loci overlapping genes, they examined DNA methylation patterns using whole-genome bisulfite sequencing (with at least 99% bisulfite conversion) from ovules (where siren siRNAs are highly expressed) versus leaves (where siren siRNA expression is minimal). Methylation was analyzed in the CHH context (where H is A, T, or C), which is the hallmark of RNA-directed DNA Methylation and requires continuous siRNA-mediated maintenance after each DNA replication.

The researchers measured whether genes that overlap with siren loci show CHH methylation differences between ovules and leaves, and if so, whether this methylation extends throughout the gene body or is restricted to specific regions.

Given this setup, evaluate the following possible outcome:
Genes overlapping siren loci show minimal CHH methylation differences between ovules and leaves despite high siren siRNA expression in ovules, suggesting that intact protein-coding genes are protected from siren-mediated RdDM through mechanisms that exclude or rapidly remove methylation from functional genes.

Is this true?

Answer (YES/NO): NO